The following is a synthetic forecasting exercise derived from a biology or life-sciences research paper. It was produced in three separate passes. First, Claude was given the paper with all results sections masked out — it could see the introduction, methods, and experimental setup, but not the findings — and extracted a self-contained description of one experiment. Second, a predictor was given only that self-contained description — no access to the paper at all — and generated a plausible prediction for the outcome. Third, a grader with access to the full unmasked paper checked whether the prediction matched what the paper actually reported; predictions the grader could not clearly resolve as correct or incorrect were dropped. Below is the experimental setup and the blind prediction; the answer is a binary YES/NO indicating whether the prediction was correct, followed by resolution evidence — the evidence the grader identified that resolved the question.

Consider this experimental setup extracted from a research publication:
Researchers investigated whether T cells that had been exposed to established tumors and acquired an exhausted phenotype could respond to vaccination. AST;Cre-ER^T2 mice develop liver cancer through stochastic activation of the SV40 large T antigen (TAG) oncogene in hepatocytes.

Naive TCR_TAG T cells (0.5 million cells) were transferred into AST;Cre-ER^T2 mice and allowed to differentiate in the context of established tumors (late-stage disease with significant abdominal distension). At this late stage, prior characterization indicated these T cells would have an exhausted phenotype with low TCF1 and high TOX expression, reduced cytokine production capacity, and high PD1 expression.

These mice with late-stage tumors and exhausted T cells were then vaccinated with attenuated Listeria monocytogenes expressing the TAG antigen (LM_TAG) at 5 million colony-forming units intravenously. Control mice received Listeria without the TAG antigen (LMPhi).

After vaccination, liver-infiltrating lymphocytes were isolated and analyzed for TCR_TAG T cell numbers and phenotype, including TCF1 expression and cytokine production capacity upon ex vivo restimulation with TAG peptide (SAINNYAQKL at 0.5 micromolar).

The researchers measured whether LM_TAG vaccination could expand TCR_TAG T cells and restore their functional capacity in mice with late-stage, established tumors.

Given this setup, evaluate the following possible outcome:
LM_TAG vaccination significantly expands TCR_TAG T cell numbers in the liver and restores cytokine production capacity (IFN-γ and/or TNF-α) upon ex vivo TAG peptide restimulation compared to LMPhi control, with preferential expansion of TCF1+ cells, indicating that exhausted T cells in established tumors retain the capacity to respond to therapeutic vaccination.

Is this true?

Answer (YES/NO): NO